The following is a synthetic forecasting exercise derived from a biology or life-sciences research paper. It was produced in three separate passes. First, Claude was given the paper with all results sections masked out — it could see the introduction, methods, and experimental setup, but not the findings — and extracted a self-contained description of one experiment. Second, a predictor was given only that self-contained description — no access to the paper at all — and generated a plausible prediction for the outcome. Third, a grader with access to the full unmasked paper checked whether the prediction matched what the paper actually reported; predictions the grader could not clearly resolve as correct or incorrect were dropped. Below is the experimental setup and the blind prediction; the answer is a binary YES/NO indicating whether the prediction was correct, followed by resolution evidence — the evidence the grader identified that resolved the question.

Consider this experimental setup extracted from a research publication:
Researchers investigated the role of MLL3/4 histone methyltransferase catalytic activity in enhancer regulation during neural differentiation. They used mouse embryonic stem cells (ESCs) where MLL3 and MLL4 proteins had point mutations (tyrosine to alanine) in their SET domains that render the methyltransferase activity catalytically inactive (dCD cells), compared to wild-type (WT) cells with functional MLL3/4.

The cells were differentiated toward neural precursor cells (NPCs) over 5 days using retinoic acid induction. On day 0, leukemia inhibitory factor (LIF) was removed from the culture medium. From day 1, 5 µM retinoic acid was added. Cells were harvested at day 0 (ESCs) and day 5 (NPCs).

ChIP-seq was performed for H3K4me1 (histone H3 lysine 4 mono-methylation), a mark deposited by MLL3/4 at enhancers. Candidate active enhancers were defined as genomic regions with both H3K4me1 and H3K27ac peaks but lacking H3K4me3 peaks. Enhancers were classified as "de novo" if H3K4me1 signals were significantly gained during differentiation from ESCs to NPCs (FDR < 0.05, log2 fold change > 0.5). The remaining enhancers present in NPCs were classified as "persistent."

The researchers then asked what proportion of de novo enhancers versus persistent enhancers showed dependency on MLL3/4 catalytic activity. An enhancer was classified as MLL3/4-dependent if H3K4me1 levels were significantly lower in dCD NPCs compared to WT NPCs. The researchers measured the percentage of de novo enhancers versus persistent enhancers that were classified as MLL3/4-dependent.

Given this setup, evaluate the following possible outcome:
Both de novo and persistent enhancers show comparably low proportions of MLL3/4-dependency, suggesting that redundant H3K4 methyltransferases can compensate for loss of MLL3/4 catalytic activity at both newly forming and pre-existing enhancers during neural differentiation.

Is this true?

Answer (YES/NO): NO